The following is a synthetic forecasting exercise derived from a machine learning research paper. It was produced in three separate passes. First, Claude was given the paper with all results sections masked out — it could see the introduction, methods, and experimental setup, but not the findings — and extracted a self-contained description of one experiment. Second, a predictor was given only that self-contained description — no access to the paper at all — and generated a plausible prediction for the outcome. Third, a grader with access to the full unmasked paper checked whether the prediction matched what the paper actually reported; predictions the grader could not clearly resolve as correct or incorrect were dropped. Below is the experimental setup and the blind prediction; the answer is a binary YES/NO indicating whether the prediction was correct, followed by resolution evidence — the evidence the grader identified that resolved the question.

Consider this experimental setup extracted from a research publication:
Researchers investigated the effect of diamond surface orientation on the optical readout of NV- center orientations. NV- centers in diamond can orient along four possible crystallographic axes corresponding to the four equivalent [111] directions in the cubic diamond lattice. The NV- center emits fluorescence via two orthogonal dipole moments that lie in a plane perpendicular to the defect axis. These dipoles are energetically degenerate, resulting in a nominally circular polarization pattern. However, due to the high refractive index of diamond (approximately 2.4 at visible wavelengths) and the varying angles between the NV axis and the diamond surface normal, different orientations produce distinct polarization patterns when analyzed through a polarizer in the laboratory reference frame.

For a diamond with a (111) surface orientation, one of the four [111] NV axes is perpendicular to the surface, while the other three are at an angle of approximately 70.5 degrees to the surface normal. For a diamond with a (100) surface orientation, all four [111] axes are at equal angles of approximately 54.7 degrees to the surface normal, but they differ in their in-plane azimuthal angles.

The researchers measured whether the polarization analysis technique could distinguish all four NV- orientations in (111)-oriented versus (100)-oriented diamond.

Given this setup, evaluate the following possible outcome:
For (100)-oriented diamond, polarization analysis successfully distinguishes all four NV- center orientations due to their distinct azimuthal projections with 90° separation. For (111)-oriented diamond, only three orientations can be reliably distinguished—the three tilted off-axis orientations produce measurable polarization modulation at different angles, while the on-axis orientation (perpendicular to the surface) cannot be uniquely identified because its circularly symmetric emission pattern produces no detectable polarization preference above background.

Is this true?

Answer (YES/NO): NO